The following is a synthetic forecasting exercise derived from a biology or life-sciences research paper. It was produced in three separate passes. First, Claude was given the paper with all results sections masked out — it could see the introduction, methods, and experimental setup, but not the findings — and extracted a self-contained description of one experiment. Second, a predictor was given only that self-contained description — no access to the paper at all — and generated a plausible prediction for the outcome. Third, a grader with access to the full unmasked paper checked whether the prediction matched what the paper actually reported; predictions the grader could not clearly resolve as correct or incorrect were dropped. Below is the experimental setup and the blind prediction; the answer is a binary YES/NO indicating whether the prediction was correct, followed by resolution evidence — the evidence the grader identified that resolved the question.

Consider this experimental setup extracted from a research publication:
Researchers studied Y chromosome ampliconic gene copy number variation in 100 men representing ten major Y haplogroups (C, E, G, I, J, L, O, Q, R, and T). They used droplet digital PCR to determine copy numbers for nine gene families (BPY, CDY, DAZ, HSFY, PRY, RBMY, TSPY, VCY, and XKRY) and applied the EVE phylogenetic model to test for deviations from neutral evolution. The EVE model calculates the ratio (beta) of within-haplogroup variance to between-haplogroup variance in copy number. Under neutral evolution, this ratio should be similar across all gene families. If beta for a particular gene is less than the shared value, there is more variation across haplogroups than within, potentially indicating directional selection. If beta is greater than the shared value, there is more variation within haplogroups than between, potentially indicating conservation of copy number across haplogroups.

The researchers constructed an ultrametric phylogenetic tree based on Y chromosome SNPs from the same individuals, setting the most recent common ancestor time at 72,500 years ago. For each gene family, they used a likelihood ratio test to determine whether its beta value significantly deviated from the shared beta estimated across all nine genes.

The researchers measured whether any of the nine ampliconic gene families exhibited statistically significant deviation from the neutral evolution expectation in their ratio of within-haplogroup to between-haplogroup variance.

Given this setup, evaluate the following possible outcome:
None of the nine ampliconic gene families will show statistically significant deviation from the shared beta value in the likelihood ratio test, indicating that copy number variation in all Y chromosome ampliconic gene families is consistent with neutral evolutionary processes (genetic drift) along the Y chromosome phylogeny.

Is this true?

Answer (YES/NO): NO